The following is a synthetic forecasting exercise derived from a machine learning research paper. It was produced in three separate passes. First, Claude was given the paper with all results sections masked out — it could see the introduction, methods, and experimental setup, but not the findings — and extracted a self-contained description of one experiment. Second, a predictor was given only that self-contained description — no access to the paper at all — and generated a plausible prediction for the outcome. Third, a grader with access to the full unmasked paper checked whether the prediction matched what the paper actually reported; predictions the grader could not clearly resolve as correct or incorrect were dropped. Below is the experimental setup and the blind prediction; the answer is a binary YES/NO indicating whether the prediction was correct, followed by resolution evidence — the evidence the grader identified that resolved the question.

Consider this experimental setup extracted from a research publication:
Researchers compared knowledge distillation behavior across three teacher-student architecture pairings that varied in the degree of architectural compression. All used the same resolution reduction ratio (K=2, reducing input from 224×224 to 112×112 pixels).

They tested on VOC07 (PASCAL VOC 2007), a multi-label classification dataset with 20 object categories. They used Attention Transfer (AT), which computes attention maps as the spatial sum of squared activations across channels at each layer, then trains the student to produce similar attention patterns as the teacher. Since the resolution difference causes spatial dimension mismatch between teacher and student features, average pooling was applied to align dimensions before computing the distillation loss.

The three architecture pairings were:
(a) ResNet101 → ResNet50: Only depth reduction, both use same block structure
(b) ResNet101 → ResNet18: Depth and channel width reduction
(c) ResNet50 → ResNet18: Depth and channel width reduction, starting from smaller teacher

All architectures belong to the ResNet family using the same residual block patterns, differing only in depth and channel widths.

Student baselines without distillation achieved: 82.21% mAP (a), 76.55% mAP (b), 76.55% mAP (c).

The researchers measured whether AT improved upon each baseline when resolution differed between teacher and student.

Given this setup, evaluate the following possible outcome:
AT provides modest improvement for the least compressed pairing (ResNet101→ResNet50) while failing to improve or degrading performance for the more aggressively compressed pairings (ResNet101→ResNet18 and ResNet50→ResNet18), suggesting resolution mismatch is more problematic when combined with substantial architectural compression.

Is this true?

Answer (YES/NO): NO